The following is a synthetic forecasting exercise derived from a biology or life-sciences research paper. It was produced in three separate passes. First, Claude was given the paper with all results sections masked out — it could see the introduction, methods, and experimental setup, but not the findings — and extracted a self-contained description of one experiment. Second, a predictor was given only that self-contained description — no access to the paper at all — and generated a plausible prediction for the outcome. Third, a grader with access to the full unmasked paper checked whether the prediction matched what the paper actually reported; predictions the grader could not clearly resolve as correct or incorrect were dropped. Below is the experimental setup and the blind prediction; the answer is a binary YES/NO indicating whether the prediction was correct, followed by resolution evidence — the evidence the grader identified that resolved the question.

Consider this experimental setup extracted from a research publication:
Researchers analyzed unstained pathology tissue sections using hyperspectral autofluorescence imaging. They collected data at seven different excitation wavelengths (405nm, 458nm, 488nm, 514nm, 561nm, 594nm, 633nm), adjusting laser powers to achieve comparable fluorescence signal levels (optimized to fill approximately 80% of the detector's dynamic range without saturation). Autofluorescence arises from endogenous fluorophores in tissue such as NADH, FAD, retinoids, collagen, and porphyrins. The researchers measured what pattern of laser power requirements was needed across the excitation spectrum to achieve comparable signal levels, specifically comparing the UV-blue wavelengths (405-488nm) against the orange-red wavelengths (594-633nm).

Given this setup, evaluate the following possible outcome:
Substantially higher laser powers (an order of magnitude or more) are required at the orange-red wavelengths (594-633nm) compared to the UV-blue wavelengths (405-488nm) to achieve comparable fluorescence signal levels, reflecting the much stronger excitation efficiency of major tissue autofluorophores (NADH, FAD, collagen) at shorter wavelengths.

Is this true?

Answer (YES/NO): YES